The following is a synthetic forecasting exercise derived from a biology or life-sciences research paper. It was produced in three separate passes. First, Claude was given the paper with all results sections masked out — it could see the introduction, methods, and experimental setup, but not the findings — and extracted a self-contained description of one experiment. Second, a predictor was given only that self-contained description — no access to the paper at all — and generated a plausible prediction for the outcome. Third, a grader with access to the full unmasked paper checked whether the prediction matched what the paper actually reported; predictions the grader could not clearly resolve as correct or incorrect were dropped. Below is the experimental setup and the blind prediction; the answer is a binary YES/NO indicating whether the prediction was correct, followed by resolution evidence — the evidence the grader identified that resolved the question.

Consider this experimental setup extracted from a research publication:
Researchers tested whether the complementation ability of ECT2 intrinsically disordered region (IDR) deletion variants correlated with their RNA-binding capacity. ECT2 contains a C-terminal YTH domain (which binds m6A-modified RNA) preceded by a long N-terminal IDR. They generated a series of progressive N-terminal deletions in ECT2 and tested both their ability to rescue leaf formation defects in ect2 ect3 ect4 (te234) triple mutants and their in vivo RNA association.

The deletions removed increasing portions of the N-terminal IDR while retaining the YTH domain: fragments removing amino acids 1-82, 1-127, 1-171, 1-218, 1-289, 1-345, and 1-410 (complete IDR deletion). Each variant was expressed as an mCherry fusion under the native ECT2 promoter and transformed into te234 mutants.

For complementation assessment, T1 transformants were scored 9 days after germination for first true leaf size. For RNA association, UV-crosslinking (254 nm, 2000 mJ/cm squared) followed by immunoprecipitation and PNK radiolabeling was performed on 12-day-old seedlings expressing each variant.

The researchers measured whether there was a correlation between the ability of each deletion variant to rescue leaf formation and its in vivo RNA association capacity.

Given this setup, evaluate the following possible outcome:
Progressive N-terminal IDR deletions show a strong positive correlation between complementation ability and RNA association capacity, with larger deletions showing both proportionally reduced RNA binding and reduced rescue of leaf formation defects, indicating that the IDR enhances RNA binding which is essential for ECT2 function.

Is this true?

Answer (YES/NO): NO